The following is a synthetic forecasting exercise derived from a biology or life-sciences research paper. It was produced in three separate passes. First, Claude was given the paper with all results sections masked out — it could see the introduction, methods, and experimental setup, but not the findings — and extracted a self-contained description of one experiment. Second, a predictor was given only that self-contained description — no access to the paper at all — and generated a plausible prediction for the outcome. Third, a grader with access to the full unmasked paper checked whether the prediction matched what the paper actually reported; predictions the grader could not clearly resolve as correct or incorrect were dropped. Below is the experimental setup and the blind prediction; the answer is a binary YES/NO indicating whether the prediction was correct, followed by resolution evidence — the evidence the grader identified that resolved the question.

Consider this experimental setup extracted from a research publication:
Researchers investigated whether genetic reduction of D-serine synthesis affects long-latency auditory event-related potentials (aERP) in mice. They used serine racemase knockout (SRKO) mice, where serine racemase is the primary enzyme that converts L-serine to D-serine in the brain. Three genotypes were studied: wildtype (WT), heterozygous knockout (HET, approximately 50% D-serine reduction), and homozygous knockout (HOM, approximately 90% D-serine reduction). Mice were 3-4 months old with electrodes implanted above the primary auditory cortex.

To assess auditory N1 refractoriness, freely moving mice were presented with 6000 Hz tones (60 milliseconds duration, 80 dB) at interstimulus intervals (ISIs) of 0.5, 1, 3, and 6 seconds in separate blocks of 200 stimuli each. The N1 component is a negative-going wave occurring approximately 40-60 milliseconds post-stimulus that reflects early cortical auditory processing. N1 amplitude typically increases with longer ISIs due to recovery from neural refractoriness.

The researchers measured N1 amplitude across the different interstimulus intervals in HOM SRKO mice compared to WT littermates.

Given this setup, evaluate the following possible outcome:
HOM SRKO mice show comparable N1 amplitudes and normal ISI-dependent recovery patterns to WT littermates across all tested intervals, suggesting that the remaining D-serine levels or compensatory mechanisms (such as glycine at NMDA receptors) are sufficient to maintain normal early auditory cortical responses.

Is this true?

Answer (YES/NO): YES